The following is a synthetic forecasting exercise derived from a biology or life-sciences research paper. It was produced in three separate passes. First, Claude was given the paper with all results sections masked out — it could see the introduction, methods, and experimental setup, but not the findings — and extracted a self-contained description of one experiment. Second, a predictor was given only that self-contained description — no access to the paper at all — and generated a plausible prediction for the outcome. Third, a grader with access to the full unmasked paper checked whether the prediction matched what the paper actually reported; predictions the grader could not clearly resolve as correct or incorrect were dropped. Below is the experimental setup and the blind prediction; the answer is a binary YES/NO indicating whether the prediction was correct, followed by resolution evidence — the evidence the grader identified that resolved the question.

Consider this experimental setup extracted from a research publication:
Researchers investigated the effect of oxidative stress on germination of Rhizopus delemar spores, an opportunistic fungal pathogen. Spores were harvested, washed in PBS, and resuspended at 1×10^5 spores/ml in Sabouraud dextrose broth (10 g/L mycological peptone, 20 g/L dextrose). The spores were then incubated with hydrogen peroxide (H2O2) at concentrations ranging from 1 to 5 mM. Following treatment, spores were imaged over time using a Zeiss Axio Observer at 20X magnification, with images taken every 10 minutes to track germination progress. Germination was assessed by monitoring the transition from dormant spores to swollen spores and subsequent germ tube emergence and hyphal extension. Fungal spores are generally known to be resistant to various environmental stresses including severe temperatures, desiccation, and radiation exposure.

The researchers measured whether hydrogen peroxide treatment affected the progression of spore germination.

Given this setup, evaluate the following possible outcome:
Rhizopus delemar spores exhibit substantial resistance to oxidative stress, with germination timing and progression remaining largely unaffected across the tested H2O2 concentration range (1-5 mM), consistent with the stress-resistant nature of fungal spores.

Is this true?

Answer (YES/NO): NO